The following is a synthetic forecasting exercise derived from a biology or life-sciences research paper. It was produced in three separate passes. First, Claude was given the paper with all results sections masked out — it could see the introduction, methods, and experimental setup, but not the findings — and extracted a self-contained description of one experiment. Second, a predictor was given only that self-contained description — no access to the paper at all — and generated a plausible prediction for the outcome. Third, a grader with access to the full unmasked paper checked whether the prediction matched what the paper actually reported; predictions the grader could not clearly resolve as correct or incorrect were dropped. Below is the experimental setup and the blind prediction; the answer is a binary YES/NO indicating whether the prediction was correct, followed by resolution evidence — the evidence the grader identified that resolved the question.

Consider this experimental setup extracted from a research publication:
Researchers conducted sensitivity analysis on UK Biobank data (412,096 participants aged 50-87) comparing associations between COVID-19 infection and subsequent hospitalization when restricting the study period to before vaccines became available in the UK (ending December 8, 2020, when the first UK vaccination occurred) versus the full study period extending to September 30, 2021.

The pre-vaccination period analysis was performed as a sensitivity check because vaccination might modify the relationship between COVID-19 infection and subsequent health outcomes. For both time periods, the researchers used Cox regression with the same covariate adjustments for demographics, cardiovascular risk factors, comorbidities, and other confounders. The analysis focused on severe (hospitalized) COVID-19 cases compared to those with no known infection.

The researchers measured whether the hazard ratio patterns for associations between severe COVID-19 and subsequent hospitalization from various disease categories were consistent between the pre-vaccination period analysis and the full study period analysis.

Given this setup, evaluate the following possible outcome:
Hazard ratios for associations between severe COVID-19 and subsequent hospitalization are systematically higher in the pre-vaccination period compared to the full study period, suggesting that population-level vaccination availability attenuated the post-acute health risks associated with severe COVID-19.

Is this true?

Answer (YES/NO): YES